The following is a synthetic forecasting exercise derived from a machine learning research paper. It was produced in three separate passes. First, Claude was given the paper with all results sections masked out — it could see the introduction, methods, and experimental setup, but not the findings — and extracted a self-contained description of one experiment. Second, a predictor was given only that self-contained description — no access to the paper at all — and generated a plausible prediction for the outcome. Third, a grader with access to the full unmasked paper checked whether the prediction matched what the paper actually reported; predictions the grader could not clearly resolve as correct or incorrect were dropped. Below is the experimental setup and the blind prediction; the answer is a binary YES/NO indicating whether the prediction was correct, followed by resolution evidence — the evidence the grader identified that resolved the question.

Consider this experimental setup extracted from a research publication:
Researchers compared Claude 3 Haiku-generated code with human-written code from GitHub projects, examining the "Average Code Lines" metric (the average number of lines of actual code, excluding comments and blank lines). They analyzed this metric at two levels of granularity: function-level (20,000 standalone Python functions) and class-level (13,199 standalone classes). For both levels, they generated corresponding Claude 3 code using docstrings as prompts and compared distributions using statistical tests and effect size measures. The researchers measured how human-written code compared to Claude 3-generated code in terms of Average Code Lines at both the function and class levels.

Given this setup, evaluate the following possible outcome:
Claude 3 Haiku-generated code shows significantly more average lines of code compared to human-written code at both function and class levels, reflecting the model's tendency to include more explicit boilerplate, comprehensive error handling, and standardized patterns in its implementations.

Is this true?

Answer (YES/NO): NO